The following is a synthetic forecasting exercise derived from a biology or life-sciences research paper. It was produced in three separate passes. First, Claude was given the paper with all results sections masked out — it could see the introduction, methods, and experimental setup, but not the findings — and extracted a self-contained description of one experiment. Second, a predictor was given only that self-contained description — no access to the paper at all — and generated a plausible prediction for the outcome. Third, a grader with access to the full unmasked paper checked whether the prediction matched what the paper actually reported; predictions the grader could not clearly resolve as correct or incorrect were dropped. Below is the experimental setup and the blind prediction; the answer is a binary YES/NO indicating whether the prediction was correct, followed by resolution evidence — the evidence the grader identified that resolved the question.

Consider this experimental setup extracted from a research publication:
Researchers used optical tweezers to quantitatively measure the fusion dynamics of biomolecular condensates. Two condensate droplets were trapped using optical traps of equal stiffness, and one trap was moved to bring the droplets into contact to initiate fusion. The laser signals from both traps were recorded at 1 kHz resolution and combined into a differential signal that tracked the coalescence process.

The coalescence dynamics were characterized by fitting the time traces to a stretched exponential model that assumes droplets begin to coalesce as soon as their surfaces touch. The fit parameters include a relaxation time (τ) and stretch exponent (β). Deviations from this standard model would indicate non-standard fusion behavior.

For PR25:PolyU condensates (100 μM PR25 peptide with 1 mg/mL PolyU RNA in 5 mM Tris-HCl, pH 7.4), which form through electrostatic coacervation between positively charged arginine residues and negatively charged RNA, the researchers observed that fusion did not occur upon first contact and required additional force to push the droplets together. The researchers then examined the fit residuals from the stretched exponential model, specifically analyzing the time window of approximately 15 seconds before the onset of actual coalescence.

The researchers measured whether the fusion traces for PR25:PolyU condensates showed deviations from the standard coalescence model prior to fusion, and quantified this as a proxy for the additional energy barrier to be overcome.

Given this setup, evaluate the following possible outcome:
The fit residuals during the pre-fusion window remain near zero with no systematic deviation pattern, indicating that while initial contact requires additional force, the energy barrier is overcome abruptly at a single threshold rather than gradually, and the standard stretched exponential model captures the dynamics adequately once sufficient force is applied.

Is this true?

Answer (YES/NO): NO